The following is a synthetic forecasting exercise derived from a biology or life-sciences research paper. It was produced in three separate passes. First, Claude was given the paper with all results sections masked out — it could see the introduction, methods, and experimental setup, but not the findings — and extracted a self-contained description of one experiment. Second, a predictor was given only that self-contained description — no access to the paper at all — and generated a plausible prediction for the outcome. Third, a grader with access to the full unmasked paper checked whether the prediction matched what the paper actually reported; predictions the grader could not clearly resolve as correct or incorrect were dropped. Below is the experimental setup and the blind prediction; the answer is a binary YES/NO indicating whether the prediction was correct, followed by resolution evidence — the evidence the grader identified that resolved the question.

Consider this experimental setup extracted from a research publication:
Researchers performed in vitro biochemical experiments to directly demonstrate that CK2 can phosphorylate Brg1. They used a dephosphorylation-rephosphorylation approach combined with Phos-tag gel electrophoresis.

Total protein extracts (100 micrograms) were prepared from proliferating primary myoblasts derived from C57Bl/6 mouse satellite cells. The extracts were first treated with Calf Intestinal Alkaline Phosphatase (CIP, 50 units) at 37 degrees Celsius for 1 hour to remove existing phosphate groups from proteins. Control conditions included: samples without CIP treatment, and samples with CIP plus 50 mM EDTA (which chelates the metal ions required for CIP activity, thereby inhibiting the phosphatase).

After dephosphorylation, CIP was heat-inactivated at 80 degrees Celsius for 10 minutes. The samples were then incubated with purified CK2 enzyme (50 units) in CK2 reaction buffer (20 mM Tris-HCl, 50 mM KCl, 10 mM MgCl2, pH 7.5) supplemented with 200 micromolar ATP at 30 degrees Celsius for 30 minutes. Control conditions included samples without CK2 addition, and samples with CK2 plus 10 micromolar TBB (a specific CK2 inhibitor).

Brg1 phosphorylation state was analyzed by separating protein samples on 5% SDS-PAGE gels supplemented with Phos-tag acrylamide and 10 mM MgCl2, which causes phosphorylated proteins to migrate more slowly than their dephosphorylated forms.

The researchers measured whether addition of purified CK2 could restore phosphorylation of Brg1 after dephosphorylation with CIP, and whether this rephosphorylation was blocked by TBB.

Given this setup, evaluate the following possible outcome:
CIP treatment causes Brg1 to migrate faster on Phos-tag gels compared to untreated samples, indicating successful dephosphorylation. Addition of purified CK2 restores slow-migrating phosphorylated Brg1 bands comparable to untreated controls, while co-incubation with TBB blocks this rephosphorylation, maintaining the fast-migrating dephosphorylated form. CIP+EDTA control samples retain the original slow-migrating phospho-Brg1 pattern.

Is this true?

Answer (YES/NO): YES